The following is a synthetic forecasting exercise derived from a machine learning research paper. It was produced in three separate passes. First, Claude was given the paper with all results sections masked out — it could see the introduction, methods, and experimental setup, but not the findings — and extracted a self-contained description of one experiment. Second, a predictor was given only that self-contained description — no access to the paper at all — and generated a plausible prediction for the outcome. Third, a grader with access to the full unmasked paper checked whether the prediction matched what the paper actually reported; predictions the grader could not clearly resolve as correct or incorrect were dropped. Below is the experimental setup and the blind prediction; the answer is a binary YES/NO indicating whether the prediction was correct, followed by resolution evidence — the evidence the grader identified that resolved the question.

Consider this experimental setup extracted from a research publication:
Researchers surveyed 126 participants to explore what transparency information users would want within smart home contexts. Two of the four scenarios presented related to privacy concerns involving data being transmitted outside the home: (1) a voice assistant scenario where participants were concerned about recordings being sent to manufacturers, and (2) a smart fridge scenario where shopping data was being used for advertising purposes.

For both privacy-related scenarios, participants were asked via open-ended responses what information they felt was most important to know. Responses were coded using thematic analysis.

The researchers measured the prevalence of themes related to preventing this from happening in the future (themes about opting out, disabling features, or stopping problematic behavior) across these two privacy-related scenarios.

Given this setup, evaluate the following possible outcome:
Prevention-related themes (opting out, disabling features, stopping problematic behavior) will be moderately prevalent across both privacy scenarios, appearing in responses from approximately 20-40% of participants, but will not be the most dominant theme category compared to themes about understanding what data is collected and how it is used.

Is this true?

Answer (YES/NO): YES